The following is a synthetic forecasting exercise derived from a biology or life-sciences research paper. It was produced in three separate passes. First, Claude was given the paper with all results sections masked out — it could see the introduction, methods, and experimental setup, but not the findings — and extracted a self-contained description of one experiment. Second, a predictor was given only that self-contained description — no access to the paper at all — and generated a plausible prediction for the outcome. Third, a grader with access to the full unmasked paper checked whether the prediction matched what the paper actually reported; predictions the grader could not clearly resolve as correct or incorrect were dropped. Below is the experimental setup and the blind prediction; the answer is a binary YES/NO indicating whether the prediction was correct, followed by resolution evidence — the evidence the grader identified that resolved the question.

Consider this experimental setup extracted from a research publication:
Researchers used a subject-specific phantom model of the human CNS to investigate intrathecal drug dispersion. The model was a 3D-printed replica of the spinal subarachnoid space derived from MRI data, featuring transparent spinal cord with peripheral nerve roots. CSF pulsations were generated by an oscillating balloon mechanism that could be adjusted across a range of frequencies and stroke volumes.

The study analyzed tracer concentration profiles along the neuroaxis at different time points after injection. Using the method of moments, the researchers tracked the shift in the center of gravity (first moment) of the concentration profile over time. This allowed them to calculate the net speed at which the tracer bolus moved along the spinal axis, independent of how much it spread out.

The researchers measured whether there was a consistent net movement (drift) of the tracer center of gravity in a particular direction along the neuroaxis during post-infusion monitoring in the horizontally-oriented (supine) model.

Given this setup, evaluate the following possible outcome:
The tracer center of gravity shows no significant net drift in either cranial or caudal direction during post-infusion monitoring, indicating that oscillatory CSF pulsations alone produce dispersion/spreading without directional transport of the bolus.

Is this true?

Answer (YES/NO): NO